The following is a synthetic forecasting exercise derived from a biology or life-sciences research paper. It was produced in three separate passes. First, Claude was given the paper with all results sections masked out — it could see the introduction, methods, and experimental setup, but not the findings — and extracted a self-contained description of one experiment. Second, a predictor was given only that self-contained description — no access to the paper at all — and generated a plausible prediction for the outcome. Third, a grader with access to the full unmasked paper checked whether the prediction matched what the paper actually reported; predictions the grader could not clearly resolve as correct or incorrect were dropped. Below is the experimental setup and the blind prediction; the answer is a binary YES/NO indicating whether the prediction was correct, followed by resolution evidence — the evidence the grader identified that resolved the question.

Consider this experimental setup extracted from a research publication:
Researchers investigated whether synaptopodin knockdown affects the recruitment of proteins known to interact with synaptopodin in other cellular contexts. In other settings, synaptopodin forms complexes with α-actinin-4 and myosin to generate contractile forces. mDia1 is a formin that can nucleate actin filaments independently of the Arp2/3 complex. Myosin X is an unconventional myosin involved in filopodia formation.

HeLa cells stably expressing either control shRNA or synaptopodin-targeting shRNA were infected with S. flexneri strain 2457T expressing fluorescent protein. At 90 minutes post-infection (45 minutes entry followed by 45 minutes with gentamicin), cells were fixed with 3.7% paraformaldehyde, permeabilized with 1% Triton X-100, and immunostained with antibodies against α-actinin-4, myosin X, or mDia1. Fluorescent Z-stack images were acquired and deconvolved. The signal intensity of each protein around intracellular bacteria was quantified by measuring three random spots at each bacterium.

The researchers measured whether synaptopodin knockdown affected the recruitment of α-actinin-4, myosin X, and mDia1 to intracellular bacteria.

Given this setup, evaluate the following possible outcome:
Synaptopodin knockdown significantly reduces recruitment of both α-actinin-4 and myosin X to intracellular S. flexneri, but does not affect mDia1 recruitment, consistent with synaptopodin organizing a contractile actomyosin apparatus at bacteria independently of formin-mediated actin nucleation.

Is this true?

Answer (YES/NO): NO